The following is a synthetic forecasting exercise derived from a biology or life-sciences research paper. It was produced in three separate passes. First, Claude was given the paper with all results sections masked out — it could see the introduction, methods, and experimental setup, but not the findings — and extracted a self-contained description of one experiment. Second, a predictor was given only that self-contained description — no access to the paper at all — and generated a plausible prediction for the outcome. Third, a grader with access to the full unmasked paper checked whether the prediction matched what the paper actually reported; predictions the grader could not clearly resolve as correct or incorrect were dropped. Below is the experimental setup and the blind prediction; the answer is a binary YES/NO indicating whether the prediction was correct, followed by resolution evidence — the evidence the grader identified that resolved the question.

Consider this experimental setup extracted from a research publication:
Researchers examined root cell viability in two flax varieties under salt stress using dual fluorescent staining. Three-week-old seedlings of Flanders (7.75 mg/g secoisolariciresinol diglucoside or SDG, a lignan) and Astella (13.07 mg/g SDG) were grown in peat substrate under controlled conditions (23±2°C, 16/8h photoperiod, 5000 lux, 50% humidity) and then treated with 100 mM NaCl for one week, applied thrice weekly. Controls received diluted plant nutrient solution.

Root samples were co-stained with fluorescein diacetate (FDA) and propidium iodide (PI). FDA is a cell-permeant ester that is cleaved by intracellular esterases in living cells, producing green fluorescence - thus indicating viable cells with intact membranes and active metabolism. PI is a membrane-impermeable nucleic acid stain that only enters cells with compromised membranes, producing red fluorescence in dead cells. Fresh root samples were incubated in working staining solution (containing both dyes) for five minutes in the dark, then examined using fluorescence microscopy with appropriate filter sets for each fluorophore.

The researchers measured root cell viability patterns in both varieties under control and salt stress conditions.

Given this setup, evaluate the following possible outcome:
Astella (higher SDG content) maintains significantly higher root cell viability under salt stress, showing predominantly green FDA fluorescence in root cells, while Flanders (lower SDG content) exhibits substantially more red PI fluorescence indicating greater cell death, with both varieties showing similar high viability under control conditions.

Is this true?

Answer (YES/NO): NO